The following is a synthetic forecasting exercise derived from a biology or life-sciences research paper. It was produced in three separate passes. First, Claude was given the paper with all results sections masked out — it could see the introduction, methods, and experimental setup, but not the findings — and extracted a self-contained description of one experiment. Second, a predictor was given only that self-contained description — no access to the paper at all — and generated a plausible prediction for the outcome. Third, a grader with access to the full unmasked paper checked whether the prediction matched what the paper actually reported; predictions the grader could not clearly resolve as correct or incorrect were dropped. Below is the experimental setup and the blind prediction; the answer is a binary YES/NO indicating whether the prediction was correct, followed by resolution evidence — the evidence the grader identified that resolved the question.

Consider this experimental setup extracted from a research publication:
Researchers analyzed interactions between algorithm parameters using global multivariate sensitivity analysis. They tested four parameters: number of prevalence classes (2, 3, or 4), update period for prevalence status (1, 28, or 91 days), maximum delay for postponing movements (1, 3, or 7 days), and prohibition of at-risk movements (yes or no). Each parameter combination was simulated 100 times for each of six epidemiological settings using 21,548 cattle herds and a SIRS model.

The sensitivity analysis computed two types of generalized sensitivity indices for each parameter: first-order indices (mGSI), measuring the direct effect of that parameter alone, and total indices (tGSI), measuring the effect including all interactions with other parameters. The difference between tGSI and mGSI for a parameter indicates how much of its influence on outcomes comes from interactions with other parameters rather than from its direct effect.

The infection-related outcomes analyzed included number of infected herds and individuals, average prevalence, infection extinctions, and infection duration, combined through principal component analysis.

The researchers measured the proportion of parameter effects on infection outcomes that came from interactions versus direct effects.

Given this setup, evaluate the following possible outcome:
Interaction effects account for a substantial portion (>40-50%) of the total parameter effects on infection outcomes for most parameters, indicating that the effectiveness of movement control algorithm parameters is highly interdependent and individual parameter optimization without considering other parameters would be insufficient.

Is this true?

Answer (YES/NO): NO